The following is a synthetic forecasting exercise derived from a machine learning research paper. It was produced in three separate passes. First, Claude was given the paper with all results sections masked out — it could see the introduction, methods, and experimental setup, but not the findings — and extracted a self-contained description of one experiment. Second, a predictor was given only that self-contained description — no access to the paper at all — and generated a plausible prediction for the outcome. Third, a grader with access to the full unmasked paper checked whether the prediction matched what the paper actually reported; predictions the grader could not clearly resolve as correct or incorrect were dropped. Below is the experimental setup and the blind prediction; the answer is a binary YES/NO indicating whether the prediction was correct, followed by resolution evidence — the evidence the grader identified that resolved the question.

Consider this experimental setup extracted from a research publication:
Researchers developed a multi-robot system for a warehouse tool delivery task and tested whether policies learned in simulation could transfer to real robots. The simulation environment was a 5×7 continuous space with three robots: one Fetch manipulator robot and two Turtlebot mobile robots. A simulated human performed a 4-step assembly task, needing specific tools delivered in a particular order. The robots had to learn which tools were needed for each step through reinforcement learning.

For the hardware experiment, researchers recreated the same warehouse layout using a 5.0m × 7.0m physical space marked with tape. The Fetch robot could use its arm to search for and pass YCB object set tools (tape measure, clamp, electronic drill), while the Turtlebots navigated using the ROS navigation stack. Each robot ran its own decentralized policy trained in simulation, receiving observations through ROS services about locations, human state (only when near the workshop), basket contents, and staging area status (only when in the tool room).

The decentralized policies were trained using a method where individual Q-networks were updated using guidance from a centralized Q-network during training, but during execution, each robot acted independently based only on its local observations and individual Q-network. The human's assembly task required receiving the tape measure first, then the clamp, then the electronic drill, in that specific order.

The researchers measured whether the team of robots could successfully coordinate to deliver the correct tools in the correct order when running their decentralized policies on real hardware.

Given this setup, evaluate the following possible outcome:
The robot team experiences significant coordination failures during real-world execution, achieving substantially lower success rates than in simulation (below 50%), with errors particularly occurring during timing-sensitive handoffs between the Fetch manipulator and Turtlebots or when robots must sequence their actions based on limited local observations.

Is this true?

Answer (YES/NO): NO